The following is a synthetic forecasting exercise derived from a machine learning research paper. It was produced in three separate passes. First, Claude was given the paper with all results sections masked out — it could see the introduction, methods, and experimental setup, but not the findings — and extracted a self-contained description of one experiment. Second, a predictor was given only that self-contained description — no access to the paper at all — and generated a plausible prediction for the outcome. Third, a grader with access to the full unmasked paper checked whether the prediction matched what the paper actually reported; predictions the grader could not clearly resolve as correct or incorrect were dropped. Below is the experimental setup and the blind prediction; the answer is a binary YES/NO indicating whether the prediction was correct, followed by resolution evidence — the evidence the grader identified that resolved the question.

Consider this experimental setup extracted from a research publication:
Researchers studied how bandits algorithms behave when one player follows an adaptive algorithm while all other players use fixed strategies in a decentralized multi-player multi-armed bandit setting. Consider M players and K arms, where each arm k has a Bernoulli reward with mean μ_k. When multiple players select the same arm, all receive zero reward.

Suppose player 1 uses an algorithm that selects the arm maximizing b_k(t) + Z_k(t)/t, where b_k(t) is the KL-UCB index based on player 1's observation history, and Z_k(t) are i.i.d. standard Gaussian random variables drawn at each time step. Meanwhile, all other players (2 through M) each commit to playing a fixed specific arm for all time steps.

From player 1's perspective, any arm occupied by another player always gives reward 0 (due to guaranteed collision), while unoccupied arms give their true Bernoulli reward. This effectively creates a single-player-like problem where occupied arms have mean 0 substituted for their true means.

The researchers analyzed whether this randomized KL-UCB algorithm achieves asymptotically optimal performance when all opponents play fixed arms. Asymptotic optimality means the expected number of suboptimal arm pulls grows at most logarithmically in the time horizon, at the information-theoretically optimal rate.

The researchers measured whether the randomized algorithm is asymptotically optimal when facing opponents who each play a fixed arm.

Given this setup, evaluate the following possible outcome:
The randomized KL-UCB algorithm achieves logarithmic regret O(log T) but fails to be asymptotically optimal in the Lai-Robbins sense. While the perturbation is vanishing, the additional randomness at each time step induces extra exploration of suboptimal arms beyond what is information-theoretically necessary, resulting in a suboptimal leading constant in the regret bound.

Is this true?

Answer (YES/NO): NO